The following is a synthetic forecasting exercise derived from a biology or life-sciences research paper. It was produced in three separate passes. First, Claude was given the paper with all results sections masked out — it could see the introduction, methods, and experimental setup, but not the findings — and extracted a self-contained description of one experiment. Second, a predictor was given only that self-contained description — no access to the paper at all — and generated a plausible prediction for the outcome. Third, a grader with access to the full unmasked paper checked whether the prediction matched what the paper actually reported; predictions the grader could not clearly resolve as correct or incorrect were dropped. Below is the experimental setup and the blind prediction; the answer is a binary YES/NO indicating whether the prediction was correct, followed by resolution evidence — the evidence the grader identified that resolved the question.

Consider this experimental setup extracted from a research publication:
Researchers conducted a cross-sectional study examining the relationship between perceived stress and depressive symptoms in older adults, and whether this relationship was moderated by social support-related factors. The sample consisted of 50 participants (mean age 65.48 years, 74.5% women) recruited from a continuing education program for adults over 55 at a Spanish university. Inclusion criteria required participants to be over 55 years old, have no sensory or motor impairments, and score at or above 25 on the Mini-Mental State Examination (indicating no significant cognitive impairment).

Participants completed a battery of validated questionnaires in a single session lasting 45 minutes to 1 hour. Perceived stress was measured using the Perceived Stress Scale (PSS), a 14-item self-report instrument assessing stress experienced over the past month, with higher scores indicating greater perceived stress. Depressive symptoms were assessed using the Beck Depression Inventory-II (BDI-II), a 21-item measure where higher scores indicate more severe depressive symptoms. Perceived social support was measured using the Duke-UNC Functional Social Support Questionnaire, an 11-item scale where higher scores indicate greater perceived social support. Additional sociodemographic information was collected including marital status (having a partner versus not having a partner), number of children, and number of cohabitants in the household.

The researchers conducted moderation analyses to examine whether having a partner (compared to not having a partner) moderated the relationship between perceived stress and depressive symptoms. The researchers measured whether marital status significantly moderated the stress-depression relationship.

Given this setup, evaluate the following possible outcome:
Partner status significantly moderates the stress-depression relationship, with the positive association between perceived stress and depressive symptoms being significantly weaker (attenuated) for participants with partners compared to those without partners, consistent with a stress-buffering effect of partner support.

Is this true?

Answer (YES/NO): NO